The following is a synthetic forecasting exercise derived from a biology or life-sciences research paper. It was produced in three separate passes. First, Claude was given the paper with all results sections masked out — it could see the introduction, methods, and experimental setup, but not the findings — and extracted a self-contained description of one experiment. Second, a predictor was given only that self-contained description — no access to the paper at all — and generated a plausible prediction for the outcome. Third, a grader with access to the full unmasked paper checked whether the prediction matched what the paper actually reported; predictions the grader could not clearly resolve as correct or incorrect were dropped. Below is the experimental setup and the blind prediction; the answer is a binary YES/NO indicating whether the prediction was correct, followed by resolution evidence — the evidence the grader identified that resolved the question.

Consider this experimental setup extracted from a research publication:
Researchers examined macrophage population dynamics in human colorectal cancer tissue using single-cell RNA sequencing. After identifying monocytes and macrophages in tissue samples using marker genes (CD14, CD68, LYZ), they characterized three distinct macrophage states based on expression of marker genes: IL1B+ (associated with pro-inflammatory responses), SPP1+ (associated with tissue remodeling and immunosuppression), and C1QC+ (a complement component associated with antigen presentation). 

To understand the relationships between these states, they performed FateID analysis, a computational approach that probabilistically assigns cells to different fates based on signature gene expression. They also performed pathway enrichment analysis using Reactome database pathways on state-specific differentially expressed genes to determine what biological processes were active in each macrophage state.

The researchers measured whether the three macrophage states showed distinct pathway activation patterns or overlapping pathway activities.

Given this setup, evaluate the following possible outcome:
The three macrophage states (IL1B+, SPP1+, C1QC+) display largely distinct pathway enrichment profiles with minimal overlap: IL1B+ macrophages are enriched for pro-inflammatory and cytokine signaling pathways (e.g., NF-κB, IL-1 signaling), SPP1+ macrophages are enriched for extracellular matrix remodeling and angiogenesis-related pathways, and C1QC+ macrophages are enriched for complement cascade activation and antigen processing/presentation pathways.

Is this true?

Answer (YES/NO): NO